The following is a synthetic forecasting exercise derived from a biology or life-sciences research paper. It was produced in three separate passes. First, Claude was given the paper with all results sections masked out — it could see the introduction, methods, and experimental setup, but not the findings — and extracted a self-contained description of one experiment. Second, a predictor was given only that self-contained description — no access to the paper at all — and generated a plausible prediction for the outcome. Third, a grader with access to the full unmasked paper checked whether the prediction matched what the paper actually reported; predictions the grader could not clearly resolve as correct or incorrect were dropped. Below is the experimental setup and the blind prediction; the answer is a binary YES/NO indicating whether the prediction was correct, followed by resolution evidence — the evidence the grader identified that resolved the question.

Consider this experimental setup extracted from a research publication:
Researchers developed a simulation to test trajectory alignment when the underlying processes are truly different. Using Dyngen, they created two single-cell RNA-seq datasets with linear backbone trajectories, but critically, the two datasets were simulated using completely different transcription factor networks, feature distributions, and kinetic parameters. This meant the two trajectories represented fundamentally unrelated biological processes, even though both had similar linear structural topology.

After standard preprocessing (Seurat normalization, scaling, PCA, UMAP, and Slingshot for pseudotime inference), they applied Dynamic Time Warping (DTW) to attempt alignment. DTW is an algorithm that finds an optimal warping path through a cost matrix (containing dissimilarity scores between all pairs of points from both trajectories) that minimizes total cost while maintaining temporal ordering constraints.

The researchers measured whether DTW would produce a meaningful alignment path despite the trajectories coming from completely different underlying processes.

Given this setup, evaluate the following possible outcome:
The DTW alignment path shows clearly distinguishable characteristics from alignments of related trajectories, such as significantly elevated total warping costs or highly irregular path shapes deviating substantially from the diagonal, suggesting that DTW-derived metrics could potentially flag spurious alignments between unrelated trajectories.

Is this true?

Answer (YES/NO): YES